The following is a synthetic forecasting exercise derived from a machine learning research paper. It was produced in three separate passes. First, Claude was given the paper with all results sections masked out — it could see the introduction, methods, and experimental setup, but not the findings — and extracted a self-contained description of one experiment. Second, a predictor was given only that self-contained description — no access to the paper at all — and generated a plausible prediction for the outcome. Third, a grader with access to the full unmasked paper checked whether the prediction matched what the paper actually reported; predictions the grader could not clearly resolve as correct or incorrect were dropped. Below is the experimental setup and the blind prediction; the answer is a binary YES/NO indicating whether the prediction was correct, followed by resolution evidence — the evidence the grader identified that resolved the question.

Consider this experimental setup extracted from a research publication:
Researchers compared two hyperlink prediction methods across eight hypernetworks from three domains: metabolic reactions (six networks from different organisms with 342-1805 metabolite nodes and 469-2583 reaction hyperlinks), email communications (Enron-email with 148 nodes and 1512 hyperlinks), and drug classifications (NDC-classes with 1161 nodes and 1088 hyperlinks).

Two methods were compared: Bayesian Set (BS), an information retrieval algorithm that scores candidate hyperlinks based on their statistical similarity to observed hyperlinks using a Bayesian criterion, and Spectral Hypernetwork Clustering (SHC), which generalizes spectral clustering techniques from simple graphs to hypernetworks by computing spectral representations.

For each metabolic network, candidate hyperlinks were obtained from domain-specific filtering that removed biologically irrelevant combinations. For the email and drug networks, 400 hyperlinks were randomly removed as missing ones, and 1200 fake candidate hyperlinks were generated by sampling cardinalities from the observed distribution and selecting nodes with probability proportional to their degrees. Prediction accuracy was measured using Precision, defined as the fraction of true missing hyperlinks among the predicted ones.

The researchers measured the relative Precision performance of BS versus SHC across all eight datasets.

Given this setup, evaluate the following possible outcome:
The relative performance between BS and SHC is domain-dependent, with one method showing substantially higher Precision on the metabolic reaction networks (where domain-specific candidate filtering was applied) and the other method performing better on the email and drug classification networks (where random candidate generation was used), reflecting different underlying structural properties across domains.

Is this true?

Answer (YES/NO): NO